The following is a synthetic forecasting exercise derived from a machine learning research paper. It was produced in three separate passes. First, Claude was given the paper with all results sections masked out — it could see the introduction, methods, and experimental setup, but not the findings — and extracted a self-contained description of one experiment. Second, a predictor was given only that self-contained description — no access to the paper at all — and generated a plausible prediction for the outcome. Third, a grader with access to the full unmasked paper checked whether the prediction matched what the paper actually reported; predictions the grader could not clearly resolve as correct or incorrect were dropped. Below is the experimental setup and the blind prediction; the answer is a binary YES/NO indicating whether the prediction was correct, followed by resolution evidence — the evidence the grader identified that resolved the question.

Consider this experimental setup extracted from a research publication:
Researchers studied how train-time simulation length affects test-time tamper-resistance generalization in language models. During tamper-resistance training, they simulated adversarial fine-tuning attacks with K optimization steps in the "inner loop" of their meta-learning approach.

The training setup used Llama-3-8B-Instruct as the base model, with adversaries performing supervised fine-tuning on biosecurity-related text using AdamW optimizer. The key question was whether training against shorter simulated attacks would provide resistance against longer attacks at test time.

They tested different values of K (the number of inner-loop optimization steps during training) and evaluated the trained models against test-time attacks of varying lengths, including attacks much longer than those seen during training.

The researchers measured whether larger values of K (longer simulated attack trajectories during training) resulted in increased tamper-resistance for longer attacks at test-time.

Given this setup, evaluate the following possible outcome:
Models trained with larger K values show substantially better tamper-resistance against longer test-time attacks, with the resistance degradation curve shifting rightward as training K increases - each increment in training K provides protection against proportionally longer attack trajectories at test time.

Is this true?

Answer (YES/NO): NO